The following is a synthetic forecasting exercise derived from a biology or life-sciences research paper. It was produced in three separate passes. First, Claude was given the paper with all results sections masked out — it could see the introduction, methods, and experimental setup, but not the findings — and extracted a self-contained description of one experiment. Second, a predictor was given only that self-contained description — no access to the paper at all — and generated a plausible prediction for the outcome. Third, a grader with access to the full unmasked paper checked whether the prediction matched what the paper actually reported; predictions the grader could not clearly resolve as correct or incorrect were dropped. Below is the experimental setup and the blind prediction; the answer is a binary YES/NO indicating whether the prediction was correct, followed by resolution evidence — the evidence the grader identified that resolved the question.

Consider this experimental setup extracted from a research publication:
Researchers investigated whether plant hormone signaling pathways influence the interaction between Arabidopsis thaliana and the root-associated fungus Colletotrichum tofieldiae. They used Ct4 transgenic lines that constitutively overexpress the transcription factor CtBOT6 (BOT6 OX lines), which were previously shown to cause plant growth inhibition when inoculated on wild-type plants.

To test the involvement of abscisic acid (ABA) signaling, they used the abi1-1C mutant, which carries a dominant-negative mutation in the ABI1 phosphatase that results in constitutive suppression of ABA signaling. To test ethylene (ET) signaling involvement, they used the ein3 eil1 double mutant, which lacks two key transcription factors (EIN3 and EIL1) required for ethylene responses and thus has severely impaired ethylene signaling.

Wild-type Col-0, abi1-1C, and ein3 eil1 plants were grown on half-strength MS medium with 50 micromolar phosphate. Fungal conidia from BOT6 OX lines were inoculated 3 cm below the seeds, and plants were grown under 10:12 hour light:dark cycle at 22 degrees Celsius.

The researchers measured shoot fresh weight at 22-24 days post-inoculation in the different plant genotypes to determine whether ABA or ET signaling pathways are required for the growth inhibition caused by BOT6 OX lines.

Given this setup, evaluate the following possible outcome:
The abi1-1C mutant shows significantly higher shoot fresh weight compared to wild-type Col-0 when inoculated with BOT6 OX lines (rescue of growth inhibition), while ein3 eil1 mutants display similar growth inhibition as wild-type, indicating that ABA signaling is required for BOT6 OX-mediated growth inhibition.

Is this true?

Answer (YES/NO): NO